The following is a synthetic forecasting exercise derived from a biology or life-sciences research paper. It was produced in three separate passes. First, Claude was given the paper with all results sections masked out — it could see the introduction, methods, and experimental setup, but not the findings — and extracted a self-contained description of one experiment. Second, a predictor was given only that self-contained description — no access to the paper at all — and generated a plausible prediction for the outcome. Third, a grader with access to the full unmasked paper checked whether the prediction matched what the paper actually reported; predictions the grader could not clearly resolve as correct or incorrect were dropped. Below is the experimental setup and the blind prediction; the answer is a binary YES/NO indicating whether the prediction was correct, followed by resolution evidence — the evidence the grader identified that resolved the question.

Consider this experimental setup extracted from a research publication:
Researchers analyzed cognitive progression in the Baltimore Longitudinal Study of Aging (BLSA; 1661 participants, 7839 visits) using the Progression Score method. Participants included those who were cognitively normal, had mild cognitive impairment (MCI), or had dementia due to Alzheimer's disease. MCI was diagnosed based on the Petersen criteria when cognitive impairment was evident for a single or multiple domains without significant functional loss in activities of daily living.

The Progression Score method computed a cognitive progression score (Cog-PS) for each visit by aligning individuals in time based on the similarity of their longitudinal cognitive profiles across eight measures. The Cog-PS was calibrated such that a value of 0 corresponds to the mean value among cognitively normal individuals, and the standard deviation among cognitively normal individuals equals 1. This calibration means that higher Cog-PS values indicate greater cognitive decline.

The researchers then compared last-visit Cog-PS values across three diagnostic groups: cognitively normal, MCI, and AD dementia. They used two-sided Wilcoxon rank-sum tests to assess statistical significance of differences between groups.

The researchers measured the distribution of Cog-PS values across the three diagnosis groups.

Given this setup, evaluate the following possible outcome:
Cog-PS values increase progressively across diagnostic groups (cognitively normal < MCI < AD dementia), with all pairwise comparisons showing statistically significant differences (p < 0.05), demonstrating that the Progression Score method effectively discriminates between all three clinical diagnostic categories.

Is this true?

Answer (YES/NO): YES